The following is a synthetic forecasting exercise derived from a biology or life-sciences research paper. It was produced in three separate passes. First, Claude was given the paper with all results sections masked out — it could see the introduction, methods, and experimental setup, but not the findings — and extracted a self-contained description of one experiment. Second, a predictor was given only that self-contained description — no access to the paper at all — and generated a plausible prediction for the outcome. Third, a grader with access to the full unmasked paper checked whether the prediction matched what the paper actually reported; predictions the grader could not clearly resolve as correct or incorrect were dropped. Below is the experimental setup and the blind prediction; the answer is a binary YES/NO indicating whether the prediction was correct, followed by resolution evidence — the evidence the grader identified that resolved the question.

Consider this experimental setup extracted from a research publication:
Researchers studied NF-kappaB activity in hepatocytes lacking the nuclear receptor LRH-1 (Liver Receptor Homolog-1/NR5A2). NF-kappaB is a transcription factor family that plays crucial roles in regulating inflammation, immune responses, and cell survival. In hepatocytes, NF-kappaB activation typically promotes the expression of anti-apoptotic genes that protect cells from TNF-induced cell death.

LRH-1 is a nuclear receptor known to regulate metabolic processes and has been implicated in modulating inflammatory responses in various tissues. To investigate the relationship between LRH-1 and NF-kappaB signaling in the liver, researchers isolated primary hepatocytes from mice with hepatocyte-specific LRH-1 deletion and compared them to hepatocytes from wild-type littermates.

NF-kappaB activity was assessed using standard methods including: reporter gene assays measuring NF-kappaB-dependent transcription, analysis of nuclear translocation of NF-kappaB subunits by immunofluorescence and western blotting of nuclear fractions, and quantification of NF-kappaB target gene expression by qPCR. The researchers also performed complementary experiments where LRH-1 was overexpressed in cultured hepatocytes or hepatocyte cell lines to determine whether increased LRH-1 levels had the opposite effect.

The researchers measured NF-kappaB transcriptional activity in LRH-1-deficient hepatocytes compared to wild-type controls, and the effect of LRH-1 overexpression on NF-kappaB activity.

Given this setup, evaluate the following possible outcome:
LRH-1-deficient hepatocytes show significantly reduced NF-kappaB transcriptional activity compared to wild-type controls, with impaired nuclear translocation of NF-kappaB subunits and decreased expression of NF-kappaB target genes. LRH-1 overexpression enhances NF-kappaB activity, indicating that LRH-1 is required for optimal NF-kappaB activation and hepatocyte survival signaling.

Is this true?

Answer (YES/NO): NO